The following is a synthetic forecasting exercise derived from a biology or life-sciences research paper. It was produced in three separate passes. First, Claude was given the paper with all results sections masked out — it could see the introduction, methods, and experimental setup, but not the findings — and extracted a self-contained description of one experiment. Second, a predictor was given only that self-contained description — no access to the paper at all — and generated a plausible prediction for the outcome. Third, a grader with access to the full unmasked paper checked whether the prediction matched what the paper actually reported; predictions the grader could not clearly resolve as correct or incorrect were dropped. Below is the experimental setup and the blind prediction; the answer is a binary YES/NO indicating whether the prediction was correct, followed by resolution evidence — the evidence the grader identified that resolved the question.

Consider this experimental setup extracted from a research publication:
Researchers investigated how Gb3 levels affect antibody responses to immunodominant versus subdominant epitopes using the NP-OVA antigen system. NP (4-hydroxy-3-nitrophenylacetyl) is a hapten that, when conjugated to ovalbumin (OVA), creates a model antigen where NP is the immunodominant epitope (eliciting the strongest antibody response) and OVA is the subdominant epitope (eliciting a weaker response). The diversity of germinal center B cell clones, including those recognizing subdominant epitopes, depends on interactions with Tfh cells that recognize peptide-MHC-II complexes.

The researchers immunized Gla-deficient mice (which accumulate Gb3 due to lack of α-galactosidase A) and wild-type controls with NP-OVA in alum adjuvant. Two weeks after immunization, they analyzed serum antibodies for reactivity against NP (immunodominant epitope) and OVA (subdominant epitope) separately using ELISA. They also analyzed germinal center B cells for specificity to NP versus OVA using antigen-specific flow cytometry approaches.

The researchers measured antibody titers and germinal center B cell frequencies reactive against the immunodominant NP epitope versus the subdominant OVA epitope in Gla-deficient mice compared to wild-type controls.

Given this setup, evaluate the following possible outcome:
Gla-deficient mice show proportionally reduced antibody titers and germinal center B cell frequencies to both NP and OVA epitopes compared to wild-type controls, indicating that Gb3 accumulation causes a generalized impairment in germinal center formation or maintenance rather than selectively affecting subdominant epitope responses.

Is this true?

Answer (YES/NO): NO